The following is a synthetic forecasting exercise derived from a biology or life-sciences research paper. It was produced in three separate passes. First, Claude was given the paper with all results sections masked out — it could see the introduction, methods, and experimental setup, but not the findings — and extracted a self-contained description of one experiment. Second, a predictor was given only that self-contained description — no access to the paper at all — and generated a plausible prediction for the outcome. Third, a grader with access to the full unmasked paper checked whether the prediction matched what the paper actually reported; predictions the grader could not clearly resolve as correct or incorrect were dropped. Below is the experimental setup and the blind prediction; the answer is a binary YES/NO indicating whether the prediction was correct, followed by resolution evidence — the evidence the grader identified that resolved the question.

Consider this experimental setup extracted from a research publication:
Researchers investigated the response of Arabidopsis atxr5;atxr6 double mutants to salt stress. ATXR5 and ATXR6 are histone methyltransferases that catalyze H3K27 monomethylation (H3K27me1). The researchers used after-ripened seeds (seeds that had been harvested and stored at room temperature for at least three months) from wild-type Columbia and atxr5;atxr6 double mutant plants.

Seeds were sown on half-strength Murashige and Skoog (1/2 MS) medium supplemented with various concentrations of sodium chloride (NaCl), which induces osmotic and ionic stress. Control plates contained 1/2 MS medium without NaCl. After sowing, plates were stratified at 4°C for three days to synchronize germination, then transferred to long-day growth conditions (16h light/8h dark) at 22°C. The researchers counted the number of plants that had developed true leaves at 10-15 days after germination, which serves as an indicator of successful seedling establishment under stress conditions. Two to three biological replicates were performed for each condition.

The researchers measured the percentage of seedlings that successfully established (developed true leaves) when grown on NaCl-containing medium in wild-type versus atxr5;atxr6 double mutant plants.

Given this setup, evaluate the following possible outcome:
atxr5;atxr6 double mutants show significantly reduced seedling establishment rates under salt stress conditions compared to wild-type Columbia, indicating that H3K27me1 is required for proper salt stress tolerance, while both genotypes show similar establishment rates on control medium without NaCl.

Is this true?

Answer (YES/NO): NO